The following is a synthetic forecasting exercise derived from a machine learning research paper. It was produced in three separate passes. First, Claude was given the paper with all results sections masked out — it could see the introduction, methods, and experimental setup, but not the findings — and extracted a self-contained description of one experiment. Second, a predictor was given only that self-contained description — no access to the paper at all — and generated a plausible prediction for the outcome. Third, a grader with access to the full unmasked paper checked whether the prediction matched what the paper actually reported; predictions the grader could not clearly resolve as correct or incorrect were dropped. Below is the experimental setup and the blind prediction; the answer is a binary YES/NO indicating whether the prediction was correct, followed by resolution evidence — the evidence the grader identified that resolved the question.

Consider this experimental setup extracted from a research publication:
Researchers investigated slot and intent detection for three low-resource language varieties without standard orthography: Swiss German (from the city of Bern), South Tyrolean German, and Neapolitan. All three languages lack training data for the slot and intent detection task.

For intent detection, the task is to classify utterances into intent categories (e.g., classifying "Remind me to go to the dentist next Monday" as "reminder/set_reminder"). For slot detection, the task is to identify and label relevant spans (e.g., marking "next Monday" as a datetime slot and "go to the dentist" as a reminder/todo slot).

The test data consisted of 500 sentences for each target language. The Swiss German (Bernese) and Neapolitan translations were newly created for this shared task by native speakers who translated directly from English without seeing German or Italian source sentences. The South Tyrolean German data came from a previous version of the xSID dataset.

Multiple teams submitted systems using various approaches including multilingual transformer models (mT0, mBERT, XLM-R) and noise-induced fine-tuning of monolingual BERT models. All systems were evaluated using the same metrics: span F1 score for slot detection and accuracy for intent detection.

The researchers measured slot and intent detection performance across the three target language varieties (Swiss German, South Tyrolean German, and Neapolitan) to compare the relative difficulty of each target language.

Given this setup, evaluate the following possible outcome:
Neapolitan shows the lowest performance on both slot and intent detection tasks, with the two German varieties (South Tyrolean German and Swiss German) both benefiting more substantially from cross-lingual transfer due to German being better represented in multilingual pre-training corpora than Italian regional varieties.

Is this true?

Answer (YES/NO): NO